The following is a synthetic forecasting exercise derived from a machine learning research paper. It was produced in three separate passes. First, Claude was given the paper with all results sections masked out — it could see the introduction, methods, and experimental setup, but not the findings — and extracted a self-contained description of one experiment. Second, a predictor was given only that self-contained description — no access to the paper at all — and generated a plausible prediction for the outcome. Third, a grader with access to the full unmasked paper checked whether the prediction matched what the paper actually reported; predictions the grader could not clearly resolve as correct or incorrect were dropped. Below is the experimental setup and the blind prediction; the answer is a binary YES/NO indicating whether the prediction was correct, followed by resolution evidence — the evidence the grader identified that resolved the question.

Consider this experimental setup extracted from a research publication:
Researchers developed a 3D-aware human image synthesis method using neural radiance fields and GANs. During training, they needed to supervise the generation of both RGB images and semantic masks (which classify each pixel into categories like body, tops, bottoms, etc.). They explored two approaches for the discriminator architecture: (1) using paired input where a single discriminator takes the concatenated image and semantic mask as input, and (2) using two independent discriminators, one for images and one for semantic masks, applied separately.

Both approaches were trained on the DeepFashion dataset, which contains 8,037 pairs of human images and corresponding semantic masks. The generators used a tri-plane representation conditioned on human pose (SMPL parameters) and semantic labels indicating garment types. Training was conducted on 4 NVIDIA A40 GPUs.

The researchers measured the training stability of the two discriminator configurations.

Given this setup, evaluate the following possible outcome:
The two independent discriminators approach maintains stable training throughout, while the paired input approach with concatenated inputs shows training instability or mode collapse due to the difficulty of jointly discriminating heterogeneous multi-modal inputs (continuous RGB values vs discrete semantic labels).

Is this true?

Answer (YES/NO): YES